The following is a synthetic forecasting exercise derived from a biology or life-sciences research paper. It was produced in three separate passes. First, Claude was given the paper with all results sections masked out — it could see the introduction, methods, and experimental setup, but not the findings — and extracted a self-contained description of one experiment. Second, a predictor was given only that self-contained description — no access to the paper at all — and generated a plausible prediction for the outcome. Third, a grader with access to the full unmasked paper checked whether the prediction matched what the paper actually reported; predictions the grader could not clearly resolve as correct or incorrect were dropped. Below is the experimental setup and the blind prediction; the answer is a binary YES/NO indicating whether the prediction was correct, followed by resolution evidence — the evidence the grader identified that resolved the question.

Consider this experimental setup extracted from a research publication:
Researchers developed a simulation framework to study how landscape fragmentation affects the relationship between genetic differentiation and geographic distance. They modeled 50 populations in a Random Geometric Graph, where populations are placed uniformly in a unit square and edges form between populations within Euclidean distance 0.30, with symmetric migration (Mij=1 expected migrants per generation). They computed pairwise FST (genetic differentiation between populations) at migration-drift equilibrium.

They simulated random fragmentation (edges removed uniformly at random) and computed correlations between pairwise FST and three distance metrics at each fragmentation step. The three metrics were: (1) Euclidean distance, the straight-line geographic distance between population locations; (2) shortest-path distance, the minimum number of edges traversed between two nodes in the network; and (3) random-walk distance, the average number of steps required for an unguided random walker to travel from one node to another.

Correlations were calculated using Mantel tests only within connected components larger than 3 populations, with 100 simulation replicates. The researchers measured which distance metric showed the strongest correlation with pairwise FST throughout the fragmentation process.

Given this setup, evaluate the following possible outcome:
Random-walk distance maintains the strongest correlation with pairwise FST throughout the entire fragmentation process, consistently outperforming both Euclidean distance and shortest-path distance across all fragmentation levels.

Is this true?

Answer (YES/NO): NO